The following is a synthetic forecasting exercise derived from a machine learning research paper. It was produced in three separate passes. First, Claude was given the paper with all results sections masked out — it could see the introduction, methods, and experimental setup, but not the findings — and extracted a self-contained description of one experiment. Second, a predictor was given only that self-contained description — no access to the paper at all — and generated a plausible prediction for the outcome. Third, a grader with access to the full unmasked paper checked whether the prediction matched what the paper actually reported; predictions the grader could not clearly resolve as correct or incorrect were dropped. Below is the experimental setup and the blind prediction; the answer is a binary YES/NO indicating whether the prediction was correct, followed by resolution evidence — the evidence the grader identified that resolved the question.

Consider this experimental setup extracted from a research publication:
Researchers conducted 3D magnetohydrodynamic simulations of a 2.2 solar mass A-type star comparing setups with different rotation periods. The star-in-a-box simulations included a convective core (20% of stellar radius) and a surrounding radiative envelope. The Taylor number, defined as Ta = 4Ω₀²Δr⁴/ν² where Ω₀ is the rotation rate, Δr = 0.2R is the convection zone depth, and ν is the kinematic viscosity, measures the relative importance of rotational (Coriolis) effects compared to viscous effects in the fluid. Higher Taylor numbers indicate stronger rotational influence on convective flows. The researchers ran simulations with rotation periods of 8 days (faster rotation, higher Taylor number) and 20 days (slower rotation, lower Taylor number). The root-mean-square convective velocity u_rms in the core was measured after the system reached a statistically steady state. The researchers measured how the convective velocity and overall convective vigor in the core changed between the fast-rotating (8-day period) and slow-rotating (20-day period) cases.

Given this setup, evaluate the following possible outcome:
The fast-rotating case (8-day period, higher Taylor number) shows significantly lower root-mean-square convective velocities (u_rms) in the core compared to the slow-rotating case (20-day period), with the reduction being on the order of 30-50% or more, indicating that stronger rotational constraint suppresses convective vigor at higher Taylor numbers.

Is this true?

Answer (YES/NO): YES